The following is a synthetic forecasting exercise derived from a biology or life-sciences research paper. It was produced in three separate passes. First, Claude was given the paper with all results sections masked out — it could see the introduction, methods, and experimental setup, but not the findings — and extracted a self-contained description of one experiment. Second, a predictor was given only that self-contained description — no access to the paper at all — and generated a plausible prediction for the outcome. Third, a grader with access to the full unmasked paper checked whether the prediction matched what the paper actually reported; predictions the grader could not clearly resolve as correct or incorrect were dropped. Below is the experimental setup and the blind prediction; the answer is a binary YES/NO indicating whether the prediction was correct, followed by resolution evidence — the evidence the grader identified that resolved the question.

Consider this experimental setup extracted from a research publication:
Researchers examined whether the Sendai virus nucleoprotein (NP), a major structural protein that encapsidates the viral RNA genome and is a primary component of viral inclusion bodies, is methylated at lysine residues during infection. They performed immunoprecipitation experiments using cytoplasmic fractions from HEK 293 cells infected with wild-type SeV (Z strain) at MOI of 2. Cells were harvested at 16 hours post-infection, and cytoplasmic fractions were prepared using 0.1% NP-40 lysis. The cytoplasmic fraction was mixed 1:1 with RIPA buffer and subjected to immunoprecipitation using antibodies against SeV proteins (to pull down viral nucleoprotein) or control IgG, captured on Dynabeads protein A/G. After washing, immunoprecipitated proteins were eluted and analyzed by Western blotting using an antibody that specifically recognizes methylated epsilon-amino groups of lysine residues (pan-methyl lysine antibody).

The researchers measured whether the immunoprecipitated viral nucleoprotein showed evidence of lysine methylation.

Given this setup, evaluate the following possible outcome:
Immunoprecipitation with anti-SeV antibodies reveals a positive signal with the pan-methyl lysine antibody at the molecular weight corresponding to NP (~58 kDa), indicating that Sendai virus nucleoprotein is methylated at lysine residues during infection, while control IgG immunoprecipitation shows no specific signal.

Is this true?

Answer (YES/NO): NO